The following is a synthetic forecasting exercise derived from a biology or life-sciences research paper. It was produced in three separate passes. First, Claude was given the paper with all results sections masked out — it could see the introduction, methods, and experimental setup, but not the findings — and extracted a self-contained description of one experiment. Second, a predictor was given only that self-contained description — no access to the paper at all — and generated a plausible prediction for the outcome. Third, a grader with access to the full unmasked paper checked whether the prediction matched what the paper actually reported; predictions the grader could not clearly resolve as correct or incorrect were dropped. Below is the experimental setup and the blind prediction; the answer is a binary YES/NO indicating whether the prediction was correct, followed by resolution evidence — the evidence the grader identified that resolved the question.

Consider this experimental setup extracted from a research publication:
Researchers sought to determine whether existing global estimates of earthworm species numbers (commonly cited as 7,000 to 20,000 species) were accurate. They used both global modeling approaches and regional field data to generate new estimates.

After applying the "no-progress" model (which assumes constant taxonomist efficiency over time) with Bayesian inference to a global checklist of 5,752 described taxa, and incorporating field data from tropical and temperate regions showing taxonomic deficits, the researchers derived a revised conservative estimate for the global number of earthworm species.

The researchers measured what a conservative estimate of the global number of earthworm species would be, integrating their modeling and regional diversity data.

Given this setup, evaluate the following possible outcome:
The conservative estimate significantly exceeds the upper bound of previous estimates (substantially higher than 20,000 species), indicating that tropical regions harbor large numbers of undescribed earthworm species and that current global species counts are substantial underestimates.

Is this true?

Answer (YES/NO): YES